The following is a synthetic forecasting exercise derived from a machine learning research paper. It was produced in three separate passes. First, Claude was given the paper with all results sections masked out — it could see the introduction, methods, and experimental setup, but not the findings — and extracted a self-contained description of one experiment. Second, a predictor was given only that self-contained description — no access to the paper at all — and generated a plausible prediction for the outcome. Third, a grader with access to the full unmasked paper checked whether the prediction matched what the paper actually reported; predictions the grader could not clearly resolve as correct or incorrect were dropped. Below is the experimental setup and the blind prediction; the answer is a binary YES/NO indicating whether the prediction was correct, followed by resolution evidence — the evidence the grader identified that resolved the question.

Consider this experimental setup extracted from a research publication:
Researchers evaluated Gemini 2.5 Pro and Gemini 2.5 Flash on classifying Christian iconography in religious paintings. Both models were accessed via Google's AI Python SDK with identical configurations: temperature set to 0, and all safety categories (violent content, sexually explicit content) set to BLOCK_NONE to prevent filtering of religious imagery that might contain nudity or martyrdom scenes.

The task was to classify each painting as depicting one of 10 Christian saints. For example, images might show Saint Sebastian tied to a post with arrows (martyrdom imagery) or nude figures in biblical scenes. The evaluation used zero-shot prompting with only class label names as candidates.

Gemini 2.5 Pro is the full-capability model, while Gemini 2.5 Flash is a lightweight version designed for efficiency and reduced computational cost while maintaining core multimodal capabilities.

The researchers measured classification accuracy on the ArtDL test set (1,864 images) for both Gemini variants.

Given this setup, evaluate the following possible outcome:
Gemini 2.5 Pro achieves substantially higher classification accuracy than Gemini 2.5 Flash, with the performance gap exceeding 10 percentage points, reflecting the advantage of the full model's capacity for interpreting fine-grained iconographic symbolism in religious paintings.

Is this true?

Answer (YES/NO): NO